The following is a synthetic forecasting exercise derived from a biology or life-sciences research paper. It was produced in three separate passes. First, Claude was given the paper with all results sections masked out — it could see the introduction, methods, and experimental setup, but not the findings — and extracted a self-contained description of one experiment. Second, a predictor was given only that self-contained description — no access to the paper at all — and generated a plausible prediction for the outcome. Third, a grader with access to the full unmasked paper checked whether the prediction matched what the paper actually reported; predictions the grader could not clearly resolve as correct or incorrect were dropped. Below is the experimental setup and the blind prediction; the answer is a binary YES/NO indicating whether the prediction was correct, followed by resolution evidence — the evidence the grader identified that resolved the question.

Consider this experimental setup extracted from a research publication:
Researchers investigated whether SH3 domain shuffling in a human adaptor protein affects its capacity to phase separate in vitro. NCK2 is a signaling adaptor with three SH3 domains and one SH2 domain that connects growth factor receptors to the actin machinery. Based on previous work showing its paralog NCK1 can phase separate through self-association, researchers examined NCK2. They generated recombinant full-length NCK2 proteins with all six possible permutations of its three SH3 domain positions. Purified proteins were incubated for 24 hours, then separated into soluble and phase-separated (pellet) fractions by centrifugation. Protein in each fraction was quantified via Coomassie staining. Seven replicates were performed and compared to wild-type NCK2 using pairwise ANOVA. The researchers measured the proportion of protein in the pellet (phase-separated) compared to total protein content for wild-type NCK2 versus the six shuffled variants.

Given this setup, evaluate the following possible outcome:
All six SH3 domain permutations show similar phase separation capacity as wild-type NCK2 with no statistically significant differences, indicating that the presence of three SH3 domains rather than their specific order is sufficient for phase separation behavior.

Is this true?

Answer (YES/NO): NO